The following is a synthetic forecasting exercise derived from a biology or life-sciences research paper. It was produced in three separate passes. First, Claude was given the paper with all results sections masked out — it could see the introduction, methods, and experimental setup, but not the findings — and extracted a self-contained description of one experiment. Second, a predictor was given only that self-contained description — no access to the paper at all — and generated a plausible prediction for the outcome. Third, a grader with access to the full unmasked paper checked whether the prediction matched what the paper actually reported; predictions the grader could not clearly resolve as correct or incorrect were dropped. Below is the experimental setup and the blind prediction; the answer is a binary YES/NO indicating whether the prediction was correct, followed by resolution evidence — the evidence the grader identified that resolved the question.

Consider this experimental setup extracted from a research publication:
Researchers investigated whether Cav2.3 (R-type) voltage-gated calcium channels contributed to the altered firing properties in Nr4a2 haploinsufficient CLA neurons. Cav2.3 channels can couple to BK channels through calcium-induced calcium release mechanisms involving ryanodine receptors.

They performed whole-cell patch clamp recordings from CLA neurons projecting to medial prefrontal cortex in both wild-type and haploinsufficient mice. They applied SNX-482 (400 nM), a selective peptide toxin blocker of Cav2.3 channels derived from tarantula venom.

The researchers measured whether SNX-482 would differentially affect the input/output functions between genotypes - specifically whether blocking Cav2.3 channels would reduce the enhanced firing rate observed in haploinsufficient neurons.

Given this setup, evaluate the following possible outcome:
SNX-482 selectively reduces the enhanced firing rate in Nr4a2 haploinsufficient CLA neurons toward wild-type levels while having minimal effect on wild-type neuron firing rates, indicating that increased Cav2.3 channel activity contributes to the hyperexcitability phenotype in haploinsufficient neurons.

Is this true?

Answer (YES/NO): NO